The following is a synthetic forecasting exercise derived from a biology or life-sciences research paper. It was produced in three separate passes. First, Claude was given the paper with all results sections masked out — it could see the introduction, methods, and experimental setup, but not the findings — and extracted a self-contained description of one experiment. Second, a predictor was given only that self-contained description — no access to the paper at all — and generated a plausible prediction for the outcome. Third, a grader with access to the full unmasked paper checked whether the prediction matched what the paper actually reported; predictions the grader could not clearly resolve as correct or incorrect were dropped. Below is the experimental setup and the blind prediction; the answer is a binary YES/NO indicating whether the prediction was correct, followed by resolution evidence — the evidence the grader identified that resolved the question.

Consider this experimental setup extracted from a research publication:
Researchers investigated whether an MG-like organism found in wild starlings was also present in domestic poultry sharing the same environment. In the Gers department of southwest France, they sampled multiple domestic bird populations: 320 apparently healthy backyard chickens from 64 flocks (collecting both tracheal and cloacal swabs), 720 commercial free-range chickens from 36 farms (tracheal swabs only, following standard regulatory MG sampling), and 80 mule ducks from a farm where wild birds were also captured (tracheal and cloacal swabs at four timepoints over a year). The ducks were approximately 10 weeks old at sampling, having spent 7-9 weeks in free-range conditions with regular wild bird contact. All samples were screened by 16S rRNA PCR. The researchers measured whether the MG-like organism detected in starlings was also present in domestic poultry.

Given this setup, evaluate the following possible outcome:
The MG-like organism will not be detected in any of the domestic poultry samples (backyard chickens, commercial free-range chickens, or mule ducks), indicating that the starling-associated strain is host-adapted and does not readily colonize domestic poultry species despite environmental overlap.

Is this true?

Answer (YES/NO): YES